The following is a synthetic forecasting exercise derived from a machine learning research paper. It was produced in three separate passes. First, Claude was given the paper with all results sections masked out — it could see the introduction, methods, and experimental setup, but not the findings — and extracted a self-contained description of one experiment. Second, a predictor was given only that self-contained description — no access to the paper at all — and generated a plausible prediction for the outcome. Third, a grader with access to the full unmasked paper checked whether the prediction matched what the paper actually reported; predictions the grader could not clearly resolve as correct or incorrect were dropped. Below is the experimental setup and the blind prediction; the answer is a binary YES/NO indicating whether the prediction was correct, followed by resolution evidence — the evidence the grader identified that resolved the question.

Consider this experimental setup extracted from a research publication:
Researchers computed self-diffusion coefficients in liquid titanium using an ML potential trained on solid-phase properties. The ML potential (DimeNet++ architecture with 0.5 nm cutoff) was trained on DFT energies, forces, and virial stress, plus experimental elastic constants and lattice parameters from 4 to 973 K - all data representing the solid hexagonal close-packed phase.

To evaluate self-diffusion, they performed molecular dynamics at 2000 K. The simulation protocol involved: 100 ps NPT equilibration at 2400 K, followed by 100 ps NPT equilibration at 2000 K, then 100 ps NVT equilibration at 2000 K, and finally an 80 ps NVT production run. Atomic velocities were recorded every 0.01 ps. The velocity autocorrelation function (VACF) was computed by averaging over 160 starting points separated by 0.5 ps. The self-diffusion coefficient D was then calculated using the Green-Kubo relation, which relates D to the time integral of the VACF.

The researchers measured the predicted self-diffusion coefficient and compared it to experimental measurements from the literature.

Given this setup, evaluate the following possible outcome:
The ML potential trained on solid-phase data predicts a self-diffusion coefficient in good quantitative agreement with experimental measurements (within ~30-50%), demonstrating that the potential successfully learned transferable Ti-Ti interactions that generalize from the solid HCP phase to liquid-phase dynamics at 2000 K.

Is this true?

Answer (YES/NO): YES